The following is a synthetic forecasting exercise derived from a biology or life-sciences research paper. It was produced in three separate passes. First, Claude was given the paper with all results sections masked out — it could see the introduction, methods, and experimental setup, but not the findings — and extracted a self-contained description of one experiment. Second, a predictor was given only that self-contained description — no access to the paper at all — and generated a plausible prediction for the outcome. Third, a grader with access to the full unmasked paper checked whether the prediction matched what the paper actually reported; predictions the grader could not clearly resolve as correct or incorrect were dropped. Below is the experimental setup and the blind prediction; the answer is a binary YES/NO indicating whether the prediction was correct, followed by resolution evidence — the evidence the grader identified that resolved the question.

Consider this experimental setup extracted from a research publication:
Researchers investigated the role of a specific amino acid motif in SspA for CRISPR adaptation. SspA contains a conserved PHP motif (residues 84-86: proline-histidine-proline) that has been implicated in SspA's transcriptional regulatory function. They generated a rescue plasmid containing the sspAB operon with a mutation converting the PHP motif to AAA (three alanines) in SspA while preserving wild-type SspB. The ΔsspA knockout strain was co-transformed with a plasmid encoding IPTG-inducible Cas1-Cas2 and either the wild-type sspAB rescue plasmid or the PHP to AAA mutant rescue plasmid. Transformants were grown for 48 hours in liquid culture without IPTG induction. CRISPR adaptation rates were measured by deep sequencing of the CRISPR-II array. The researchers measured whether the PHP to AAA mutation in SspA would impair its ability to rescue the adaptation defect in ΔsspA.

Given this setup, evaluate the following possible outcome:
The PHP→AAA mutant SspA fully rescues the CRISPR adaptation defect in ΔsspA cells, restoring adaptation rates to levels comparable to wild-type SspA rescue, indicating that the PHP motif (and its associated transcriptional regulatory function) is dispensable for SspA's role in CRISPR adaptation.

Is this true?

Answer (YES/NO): NO